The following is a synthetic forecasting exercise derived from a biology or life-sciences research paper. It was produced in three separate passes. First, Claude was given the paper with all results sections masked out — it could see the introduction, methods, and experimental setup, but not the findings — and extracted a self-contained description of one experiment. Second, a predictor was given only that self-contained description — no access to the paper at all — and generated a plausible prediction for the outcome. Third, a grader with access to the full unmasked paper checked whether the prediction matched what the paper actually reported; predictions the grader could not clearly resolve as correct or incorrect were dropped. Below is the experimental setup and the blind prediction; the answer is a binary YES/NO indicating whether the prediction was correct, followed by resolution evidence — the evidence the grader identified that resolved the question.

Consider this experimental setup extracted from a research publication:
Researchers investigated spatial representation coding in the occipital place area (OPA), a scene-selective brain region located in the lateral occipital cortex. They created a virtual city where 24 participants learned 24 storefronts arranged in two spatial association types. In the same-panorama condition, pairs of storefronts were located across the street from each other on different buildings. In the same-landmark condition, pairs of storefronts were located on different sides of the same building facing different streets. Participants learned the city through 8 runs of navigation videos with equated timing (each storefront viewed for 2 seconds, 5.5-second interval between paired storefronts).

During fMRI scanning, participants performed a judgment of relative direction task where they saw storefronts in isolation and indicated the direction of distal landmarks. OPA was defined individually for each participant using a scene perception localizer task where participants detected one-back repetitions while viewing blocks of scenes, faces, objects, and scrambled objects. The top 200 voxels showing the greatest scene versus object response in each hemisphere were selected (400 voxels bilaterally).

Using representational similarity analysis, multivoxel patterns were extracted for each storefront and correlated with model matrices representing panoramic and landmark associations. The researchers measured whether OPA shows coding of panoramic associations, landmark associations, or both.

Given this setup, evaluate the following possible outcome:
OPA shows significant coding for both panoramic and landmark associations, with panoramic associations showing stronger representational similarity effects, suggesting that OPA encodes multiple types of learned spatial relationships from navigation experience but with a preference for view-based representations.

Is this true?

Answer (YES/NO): NO